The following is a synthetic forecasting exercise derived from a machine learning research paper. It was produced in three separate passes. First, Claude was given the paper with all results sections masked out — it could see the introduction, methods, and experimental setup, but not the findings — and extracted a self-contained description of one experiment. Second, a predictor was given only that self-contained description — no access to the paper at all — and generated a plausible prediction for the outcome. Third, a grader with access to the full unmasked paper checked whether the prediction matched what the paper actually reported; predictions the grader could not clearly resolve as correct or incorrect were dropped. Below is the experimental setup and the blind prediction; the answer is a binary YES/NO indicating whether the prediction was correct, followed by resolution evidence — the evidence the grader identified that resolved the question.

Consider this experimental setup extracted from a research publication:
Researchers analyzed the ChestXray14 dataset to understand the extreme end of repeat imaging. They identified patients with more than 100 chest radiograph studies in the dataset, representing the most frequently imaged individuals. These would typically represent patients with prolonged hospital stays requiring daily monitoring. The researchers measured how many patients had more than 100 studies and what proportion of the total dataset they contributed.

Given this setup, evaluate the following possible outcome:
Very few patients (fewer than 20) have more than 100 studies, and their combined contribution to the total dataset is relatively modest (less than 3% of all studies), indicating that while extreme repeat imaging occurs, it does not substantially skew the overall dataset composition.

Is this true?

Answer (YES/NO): YES